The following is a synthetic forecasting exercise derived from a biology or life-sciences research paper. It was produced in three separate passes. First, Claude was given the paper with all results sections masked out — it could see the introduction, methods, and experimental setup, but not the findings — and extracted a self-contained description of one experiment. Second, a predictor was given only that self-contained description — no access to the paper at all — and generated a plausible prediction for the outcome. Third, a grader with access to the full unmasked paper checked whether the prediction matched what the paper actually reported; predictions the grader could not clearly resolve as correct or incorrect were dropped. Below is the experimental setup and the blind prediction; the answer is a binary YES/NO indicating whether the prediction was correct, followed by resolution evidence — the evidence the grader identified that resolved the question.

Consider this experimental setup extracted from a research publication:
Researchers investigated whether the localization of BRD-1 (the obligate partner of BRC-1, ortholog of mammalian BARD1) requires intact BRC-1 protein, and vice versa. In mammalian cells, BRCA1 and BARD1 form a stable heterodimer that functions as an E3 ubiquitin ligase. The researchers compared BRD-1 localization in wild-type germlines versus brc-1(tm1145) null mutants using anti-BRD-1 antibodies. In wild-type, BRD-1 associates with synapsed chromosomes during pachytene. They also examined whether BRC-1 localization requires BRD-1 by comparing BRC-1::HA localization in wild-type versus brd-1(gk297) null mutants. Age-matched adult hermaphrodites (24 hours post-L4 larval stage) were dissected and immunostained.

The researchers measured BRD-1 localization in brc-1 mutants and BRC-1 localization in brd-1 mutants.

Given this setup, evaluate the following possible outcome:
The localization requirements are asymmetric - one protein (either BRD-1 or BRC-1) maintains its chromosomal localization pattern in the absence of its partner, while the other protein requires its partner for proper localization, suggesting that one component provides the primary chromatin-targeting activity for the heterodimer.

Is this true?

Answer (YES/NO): NO